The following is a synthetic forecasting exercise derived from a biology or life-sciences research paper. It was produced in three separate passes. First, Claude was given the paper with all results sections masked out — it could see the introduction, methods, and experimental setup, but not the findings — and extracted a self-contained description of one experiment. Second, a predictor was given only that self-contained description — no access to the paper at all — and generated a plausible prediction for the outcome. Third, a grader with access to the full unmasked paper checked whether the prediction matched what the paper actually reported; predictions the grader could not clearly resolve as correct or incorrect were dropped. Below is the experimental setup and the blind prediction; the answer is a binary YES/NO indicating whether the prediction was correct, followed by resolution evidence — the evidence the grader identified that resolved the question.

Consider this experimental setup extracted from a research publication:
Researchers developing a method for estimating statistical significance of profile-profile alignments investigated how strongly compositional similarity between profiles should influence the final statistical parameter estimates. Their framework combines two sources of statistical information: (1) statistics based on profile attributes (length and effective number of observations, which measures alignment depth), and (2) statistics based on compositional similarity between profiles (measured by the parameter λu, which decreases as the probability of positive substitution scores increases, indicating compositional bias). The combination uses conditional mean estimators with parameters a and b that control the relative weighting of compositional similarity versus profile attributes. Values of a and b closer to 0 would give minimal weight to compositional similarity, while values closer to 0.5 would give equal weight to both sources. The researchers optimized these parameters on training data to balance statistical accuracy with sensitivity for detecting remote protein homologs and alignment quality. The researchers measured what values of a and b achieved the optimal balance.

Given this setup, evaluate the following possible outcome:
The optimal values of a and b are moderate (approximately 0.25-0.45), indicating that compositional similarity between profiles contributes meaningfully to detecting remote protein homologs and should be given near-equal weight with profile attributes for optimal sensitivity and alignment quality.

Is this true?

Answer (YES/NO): YES